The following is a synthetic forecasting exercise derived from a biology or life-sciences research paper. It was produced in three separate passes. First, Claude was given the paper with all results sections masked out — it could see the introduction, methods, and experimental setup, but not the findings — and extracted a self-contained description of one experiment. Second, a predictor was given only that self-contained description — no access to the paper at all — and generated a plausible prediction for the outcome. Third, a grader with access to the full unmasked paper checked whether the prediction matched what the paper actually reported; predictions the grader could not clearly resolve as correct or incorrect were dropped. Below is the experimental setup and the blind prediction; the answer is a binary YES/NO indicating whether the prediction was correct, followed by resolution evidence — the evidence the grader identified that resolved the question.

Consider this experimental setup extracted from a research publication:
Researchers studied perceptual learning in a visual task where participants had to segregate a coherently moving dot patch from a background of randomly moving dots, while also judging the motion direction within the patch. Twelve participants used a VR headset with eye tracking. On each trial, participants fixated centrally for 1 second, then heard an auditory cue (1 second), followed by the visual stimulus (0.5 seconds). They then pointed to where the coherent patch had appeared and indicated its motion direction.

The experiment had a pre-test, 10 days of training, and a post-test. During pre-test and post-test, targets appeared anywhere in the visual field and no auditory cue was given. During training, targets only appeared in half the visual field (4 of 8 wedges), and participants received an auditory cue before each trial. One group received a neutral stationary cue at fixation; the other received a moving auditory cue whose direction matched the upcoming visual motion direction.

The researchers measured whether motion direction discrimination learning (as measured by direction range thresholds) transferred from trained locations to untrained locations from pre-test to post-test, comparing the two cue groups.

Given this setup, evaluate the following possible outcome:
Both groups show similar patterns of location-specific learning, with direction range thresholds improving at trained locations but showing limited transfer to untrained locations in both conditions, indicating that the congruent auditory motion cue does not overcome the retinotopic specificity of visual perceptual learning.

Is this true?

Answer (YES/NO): NO